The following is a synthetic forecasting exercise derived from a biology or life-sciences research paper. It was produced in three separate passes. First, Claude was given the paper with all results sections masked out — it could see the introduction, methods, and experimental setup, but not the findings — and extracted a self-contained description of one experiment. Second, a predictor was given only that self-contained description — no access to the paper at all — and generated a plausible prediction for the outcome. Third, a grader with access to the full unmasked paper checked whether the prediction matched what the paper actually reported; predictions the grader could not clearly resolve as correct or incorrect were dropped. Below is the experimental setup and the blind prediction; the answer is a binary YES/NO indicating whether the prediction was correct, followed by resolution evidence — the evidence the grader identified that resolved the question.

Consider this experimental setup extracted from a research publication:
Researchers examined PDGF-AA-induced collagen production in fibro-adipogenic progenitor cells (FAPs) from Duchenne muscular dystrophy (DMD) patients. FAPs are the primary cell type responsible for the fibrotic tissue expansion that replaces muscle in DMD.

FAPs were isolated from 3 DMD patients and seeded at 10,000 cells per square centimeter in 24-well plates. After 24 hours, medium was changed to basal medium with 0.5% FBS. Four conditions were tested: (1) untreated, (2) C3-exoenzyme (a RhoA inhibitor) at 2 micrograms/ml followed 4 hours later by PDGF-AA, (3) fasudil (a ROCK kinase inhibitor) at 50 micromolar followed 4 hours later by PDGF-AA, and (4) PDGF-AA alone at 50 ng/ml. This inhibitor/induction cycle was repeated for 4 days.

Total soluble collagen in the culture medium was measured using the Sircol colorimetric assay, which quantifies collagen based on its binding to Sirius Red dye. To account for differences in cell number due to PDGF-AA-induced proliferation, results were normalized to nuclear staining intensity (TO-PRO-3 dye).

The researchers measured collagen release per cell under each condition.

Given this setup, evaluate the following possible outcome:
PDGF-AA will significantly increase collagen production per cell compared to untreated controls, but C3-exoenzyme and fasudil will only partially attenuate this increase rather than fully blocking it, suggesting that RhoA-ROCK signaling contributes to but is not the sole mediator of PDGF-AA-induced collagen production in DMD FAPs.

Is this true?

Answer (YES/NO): NO